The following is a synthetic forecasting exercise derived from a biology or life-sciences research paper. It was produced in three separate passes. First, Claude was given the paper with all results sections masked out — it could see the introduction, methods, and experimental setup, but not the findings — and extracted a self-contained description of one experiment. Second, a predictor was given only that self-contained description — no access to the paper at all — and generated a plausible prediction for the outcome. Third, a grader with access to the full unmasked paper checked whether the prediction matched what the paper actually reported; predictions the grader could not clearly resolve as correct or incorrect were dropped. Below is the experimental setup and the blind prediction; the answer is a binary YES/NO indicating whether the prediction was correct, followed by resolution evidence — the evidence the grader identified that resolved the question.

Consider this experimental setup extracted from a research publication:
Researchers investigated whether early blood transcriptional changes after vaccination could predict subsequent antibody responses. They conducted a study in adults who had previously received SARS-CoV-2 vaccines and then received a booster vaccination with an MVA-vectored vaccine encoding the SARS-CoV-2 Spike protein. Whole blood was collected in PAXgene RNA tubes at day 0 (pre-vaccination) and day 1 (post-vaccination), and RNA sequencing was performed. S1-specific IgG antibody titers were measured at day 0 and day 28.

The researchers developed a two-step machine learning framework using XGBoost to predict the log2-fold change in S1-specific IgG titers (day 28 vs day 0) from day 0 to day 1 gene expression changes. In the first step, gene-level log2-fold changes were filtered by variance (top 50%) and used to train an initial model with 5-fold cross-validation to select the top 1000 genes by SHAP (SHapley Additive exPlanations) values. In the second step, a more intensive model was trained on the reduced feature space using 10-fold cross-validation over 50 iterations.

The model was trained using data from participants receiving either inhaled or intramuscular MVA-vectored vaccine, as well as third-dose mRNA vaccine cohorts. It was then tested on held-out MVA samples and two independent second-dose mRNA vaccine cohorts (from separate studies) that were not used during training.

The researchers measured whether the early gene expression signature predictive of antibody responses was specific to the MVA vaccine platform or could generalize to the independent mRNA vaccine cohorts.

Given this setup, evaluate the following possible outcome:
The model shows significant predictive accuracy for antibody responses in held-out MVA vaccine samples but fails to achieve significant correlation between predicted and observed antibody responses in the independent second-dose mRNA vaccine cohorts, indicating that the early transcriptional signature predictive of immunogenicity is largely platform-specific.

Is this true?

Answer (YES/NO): NO